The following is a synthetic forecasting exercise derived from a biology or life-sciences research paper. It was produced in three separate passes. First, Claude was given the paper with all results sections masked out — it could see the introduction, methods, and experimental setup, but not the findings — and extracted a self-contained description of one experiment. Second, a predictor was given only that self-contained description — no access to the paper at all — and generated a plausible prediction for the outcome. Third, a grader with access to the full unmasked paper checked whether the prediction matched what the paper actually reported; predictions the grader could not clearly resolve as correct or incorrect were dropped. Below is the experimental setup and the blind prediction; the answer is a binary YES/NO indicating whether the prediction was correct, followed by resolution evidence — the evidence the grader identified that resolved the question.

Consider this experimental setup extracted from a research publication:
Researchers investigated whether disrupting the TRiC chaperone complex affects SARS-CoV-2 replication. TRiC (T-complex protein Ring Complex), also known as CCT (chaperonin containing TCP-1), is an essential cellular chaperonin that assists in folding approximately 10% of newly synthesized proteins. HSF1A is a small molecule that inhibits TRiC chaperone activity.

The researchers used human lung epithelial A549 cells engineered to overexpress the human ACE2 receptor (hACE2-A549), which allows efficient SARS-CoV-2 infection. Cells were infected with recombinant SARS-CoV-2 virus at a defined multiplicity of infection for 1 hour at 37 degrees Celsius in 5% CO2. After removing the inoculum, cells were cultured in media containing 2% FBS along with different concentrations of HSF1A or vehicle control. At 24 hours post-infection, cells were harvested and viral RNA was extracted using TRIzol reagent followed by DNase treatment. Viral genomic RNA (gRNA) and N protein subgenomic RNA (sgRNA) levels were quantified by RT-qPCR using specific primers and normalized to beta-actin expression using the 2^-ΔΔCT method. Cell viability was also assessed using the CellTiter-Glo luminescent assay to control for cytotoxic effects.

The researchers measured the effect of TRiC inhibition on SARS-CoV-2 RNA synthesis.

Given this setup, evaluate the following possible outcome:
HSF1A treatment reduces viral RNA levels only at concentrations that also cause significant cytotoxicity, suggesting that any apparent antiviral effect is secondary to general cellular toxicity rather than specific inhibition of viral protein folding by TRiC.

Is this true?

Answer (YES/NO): NO